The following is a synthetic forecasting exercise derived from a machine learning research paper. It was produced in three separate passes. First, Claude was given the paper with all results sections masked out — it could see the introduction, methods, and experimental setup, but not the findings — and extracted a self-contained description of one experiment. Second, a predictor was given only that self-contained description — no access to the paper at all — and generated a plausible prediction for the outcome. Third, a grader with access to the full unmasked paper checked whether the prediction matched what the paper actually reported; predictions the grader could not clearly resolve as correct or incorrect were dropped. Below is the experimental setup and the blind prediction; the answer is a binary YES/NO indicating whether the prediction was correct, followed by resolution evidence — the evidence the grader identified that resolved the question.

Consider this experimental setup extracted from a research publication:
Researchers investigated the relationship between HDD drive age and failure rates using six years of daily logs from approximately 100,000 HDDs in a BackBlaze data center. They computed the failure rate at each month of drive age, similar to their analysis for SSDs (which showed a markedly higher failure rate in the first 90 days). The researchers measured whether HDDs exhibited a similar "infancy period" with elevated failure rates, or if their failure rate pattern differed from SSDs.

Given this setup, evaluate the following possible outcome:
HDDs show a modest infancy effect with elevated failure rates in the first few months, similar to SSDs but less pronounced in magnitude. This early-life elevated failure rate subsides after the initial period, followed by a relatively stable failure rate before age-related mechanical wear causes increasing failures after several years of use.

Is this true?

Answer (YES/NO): NO